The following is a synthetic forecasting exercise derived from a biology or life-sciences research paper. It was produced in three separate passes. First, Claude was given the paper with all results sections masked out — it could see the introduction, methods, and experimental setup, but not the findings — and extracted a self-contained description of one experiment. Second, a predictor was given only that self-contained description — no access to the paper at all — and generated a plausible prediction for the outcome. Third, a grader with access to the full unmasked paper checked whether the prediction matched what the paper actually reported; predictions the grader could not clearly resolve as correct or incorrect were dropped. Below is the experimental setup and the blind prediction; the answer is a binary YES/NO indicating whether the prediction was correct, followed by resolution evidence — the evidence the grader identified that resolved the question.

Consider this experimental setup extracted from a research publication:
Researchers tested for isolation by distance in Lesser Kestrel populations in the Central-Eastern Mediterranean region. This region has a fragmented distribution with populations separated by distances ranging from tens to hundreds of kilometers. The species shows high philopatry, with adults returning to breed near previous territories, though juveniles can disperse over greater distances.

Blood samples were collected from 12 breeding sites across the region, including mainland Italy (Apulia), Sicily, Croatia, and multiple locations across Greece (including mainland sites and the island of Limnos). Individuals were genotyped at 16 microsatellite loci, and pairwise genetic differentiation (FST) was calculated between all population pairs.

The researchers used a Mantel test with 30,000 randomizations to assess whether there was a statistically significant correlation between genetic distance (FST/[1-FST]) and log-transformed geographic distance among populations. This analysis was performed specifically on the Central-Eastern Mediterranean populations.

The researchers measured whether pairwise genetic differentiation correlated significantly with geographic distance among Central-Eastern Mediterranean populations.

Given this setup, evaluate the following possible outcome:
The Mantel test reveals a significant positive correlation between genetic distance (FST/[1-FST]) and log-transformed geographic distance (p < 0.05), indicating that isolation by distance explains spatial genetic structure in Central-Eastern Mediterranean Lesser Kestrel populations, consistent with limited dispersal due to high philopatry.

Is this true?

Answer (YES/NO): YES